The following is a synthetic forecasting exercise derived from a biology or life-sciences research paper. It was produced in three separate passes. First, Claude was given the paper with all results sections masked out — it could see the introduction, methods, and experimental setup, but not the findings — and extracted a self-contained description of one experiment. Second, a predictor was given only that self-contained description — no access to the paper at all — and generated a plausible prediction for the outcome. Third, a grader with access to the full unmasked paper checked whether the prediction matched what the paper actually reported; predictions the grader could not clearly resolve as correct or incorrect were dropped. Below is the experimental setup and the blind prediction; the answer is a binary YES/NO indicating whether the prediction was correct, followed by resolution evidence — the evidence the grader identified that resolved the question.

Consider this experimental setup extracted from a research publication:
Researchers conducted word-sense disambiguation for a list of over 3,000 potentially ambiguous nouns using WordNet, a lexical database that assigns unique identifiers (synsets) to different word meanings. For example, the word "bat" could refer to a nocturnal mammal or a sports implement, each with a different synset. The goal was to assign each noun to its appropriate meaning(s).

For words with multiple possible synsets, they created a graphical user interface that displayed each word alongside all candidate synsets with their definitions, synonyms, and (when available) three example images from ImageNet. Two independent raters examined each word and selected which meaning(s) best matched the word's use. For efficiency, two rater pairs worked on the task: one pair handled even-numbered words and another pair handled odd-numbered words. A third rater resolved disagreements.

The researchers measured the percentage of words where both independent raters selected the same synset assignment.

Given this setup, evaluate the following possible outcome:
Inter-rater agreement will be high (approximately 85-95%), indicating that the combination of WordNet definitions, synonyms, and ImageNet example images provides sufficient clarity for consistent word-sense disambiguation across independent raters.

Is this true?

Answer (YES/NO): NO